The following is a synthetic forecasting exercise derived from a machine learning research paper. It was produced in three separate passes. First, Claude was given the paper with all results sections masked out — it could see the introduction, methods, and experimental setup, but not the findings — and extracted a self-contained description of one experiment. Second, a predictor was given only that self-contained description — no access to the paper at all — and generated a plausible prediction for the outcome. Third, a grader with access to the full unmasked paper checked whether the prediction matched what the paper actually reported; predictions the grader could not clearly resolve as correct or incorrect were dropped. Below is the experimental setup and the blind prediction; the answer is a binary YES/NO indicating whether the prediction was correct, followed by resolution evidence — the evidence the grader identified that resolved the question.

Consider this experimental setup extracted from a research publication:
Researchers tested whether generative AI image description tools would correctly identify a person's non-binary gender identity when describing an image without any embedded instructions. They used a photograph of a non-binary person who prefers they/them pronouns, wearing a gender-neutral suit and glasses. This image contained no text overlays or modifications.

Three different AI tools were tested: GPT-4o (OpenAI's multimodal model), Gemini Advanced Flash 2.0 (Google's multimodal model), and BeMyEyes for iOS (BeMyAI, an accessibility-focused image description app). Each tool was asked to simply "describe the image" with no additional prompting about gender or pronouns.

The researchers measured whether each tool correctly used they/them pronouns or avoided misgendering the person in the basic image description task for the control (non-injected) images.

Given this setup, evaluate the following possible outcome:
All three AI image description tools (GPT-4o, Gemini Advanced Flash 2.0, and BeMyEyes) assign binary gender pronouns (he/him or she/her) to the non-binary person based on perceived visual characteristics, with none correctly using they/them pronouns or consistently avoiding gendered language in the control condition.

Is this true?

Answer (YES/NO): NO